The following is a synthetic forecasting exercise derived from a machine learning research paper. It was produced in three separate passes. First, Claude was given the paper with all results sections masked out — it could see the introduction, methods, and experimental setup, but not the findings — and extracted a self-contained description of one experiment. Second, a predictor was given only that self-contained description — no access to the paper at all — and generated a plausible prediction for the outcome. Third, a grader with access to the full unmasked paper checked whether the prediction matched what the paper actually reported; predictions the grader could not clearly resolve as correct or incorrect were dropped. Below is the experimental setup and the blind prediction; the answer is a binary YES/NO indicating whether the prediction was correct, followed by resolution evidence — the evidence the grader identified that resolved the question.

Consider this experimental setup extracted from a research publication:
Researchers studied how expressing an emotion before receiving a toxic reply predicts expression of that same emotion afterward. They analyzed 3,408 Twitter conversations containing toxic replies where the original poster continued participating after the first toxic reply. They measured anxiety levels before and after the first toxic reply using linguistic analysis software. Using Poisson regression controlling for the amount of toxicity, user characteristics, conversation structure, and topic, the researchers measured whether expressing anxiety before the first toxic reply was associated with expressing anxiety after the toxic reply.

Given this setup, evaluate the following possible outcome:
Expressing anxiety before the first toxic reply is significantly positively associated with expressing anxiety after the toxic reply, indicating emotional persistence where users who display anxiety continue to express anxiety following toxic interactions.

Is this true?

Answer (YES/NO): YES